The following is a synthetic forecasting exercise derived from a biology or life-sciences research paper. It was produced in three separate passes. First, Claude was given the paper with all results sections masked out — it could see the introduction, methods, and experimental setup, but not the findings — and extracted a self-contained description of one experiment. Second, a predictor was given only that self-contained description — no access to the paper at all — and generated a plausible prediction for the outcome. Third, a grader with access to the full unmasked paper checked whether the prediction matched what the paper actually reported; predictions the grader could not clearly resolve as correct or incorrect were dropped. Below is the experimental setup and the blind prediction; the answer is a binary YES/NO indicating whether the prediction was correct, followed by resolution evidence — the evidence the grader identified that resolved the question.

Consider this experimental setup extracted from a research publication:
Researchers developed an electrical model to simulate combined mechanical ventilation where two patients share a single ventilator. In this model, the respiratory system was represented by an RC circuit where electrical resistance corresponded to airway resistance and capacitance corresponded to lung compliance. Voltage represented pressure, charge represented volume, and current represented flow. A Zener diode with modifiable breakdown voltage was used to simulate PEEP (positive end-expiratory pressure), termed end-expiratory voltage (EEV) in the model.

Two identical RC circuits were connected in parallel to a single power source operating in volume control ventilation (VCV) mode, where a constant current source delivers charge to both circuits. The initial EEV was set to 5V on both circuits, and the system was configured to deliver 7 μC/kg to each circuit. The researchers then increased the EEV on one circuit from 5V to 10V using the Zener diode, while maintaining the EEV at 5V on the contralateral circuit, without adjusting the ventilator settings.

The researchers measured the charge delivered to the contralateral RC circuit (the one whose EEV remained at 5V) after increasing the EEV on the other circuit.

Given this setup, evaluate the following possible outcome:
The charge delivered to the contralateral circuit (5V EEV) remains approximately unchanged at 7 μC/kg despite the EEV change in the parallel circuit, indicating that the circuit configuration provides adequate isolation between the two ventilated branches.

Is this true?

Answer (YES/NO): NO